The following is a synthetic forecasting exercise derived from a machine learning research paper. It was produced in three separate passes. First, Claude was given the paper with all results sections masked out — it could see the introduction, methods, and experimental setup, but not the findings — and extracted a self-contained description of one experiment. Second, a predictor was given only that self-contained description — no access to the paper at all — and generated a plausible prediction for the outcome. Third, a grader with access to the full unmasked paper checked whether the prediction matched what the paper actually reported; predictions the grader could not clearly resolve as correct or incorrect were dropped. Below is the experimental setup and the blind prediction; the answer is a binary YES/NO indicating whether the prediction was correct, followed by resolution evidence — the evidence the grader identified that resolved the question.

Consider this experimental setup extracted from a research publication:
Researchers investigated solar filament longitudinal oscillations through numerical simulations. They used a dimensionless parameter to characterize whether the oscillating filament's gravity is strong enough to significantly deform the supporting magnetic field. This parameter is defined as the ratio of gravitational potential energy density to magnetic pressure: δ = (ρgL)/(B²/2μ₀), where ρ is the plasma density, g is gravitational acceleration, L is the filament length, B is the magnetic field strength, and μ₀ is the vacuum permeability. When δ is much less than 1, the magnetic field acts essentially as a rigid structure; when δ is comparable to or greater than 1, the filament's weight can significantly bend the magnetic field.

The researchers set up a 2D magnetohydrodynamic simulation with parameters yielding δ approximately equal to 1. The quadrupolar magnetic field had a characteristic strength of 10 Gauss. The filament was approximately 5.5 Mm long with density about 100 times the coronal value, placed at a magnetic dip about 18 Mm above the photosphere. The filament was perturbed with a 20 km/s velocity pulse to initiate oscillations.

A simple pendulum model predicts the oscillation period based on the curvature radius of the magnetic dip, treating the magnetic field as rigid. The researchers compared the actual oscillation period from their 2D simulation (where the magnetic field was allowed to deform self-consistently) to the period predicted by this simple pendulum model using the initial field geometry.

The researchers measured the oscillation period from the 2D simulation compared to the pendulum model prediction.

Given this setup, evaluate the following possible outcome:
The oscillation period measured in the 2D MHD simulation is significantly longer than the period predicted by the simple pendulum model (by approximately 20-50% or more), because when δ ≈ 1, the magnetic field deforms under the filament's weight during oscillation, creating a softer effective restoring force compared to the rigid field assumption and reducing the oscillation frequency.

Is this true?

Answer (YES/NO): YES